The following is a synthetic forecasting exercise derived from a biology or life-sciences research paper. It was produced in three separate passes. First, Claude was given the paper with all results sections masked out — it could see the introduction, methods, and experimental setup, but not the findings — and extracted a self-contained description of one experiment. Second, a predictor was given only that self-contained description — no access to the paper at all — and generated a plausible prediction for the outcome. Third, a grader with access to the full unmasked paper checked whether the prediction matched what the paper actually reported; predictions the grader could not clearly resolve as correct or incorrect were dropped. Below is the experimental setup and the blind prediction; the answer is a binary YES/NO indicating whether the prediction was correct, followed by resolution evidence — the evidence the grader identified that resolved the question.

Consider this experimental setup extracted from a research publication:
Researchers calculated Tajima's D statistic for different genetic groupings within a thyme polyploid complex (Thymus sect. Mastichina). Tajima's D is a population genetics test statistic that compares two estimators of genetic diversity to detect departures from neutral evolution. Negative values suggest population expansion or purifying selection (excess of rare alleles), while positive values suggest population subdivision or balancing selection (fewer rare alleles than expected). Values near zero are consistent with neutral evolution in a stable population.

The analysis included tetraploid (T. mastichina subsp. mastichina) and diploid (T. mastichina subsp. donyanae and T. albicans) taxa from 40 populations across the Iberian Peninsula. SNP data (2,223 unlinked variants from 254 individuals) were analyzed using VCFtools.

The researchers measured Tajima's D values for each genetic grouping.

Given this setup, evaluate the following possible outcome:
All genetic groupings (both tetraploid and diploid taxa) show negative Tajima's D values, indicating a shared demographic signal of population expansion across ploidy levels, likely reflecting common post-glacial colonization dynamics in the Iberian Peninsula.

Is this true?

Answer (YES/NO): NO